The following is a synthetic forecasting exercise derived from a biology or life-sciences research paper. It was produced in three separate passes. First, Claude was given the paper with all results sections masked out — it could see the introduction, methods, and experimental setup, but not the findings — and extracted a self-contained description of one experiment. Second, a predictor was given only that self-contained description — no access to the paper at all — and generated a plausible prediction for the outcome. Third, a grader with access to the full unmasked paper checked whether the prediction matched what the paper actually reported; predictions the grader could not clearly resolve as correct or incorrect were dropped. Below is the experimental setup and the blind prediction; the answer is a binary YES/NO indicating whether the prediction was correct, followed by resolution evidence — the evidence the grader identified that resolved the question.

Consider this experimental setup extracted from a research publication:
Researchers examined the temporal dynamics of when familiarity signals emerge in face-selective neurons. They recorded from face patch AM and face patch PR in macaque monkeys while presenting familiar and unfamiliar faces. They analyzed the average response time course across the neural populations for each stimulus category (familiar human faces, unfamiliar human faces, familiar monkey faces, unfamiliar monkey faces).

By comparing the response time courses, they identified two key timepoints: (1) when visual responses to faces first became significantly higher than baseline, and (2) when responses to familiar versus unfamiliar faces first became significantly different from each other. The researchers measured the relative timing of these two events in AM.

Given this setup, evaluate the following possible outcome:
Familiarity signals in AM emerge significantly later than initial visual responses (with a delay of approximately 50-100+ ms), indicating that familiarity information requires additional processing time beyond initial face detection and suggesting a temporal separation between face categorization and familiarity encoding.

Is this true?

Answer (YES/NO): NO